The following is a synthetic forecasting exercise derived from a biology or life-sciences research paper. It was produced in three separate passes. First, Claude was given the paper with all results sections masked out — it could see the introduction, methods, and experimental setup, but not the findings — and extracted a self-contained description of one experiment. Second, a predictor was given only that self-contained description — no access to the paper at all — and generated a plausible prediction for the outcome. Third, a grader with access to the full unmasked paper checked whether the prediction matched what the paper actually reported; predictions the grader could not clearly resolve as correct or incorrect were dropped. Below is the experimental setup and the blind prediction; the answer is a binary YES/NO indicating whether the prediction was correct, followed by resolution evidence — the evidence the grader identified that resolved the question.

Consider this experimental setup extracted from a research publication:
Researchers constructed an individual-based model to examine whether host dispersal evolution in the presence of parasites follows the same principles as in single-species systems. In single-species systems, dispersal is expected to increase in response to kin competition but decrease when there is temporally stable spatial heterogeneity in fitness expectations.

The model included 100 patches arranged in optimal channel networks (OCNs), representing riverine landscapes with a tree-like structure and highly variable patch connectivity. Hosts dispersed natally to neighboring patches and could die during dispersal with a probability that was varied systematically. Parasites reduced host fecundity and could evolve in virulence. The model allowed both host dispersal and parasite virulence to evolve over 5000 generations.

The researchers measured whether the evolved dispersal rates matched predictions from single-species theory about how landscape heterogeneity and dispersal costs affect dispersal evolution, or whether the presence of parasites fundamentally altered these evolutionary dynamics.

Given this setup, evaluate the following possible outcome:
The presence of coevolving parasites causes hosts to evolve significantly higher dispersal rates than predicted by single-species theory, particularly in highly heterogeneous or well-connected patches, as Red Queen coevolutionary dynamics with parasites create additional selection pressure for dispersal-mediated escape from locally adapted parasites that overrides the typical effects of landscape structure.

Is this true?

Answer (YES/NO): NO